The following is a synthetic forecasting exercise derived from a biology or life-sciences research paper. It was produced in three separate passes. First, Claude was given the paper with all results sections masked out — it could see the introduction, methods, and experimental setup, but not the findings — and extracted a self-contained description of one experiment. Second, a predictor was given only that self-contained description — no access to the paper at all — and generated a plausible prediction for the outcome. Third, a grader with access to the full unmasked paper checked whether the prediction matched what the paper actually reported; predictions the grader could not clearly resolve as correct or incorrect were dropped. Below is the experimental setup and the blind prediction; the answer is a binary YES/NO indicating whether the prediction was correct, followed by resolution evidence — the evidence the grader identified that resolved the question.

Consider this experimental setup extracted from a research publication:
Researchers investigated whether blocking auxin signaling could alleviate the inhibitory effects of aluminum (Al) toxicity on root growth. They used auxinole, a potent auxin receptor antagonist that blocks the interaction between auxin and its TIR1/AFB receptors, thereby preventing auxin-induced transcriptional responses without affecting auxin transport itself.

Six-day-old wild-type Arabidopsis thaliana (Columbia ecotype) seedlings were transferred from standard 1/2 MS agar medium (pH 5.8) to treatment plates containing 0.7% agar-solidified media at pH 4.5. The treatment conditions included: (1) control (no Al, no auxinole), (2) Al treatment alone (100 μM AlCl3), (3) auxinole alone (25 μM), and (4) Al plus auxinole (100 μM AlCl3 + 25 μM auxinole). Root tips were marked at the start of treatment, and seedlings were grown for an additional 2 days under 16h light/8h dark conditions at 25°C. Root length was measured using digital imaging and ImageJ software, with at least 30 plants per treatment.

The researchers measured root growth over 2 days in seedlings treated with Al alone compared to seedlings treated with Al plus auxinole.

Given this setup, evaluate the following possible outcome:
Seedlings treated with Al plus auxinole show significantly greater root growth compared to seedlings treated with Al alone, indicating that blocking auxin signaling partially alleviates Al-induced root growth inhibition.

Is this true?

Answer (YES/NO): NO